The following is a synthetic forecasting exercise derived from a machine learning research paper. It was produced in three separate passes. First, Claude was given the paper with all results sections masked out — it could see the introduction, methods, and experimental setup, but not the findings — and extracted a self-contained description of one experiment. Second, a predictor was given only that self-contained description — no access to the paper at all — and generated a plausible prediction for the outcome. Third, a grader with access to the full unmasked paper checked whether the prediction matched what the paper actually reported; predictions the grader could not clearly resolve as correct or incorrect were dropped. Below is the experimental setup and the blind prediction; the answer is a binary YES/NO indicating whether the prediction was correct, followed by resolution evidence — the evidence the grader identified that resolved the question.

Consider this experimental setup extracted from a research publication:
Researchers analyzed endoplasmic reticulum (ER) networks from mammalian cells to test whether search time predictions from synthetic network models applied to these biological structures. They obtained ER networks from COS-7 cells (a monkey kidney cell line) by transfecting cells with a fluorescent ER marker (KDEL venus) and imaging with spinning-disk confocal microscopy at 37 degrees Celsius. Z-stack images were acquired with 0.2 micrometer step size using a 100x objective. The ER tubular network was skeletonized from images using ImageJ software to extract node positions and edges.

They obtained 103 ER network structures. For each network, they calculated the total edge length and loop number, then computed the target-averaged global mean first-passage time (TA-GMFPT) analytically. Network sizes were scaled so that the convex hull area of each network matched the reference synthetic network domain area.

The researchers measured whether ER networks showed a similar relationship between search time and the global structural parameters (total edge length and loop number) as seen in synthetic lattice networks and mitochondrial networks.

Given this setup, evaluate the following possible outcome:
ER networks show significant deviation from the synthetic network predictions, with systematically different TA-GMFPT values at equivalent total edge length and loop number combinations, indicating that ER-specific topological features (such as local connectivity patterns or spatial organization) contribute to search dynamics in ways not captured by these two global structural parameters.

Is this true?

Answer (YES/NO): NO